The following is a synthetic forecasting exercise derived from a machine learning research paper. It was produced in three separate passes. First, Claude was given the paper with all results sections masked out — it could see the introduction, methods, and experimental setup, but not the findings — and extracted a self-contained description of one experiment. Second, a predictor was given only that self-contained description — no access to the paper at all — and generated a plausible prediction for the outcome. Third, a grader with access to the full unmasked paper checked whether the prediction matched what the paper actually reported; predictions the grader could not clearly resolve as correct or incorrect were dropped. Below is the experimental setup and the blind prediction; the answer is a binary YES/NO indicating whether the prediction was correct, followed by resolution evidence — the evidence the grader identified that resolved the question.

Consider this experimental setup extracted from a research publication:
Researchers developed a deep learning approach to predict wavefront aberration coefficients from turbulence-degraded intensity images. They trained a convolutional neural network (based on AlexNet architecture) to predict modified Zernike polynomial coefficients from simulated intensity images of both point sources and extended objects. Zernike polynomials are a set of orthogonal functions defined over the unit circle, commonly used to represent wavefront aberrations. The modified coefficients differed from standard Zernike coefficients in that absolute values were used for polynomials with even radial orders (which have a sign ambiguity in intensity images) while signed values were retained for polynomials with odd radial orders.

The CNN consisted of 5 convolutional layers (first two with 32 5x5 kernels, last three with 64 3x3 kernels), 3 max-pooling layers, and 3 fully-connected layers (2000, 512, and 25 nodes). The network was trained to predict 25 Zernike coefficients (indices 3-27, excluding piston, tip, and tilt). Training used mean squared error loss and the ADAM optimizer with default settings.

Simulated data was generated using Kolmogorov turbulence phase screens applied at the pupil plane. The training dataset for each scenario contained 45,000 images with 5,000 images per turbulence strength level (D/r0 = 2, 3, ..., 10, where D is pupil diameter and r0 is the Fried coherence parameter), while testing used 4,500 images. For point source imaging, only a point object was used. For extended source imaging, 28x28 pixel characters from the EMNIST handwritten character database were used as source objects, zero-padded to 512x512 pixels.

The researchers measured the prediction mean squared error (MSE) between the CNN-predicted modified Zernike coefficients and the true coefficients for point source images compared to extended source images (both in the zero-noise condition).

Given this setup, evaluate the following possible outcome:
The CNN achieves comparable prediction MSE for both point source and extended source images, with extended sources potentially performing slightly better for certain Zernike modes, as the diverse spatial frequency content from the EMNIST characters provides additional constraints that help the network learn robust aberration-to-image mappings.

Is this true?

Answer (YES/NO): NO